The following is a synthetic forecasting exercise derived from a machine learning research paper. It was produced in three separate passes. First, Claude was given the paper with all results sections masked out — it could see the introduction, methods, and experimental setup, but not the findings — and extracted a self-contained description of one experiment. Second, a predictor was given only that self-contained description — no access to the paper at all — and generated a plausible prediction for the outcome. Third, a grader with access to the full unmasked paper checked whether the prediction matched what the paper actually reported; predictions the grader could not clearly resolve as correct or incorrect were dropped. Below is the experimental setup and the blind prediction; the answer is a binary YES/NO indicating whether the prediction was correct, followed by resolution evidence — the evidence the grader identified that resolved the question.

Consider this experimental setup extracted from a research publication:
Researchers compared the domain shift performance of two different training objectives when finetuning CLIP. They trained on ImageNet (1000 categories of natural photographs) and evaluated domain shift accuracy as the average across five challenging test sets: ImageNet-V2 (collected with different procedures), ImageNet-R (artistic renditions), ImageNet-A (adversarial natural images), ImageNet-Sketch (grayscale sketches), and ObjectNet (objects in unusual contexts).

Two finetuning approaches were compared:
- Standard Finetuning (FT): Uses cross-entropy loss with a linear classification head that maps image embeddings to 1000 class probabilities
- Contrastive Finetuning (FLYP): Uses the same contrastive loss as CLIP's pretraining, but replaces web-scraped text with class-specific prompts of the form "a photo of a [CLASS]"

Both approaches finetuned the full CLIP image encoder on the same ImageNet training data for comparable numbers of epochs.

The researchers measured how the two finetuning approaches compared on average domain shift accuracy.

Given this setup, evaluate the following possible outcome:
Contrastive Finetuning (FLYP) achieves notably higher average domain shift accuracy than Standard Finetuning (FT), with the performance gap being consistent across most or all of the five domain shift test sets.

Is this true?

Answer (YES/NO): YES